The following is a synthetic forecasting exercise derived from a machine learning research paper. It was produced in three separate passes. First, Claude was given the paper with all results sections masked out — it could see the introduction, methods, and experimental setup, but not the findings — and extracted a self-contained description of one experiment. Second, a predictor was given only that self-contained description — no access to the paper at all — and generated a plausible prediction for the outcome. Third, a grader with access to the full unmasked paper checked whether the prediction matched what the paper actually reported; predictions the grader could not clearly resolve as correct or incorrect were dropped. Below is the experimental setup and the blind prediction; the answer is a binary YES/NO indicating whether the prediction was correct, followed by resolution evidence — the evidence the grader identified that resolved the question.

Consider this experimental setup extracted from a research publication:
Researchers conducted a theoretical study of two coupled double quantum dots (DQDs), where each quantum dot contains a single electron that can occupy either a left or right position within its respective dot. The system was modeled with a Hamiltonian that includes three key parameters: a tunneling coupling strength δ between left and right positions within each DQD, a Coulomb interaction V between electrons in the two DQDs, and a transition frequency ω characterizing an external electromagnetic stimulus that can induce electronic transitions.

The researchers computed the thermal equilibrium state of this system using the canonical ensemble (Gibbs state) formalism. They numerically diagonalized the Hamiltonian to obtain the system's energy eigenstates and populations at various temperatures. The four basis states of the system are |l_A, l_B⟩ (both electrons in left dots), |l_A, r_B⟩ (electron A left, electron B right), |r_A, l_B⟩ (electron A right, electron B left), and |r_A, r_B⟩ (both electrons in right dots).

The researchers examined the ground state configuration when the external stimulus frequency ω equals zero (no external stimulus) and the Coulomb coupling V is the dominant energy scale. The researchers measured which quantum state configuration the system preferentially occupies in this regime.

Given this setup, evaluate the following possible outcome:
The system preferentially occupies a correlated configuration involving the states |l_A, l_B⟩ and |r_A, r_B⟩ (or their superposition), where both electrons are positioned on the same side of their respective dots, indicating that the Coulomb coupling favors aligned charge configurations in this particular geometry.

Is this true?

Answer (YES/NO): NO